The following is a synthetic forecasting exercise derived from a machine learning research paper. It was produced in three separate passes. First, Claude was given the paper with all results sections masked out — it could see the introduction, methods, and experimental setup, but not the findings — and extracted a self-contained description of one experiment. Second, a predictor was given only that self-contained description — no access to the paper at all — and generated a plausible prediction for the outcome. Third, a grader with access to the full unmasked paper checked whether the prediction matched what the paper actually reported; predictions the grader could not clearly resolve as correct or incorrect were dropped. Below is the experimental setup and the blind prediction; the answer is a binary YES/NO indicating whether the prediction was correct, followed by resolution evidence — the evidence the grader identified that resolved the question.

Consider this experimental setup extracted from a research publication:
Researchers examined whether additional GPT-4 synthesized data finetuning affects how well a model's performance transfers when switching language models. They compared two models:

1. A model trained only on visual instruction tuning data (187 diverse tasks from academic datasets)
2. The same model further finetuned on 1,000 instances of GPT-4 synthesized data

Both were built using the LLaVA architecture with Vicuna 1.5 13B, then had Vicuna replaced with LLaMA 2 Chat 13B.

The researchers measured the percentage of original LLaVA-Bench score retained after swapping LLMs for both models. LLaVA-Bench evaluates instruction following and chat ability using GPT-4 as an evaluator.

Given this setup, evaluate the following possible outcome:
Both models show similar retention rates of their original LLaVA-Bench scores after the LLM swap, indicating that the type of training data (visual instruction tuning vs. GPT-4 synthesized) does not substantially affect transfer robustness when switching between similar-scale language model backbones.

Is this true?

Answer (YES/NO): NO